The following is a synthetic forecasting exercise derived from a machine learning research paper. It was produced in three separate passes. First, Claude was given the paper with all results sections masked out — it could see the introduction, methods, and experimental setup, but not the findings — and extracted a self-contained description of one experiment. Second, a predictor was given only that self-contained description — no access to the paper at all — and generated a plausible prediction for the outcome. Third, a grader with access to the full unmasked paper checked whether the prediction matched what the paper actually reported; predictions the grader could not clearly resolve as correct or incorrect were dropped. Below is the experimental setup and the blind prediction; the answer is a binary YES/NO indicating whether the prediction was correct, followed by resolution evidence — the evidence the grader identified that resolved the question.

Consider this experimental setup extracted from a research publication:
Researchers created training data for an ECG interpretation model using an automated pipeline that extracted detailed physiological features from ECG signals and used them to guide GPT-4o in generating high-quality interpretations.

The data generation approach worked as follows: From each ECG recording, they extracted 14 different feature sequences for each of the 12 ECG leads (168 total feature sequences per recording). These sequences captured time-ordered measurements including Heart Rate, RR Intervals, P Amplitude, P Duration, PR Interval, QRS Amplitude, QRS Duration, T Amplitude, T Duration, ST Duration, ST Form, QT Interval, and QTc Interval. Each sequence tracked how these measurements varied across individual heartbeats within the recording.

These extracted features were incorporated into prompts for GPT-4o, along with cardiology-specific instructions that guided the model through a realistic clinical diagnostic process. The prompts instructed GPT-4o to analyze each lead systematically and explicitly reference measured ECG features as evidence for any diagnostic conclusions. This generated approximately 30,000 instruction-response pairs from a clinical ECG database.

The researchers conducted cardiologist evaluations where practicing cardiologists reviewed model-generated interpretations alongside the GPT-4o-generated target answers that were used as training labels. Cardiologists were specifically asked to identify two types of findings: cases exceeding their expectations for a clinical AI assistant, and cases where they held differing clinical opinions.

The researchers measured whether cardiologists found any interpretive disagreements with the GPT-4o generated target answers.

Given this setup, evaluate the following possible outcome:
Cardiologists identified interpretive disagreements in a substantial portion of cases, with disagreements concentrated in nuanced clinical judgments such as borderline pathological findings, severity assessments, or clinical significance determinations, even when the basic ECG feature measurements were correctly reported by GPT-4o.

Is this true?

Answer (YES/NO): NO